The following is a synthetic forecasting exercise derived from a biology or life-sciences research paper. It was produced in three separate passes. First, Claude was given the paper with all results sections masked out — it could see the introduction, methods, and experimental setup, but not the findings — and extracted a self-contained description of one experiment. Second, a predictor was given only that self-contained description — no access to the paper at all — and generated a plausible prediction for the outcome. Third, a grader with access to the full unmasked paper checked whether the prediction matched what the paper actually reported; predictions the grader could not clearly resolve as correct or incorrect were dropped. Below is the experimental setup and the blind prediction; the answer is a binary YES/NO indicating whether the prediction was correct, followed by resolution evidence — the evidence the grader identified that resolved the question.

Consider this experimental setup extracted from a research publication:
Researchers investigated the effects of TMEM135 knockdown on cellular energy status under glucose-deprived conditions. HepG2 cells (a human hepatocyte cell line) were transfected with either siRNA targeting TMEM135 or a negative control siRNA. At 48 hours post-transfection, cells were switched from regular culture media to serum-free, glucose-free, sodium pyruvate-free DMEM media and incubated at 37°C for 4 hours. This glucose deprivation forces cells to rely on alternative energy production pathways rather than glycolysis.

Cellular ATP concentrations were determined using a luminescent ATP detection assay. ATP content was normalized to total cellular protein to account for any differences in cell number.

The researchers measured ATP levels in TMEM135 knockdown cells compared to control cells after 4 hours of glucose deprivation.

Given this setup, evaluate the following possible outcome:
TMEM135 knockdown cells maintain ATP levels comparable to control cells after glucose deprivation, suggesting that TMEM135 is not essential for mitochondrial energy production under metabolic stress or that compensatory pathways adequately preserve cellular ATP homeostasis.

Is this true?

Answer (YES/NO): NO